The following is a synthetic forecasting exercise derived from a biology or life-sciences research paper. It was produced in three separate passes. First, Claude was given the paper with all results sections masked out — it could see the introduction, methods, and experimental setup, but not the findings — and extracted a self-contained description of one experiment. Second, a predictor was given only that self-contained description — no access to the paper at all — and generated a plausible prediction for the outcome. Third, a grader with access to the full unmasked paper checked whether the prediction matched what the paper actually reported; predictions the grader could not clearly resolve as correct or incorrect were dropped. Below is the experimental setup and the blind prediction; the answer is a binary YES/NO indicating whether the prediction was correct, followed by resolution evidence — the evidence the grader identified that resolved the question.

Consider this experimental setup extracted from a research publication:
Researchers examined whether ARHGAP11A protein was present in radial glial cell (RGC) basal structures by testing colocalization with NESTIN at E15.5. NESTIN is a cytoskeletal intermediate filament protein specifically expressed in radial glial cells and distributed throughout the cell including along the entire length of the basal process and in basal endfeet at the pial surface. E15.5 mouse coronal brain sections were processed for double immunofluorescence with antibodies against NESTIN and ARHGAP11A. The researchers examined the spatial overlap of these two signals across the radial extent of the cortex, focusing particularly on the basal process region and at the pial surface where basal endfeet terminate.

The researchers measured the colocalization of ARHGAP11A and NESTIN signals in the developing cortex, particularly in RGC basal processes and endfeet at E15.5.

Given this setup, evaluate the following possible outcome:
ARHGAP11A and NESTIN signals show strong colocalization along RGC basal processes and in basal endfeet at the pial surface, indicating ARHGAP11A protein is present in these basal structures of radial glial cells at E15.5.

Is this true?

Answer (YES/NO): YES